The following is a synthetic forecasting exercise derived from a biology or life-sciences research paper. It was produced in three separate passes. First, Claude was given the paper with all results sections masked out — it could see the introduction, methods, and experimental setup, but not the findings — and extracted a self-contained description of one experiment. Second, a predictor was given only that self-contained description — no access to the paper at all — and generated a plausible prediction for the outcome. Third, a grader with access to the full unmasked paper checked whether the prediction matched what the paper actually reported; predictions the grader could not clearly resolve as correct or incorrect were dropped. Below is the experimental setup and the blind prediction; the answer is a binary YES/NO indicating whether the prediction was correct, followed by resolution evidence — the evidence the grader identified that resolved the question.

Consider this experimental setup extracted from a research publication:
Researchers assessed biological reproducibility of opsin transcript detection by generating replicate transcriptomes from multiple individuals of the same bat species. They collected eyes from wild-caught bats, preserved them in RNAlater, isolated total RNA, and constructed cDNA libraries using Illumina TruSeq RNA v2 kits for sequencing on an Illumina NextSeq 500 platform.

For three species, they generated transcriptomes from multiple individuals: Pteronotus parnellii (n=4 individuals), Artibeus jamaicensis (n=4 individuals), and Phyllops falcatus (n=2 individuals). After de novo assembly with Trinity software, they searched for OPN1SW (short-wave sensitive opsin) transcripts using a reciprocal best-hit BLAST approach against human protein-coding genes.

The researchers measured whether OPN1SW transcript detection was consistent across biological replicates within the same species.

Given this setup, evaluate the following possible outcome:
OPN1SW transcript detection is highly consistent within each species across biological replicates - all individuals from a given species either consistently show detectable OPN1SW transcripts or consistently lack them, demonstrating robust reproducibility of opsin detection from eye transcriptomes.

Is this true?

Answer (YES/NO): YES